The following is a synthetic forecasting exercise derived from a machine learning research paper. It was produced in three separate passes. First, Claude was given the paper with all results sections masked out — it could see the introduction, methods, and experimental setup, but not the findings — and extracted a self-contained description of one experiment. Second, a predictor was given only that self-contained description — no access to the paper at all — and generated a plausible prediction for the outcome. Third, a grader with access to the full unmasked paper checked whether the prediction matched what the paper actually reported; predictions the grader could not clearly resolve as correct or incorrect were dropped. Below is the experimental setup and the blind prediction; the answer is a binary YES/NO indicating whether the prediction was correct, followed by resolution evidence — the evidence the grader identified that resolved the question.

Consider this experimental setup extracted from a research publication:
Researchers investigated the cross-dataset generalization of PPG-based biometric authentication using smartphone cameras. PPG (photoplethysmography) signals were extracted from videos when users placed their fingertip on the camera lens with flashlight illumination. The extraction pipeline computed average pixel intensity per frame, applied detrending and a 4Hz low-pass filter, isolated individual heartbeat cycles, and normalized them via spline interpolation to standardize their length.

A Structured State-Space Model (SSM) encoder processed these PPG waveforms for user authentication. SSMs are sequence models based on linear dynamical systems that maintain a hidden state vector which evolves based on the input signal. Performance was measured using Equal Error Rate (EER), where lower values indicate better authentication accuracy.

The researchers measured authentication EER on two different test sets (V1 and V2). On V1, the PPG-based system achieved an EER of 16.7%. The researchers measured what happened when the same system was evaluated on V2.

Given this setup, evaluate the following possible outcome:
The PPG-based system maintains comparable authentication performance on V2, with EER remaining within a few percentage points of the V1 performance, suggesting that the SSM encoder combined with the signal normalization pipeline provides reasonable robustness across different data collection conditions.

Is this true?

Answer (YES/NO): NO